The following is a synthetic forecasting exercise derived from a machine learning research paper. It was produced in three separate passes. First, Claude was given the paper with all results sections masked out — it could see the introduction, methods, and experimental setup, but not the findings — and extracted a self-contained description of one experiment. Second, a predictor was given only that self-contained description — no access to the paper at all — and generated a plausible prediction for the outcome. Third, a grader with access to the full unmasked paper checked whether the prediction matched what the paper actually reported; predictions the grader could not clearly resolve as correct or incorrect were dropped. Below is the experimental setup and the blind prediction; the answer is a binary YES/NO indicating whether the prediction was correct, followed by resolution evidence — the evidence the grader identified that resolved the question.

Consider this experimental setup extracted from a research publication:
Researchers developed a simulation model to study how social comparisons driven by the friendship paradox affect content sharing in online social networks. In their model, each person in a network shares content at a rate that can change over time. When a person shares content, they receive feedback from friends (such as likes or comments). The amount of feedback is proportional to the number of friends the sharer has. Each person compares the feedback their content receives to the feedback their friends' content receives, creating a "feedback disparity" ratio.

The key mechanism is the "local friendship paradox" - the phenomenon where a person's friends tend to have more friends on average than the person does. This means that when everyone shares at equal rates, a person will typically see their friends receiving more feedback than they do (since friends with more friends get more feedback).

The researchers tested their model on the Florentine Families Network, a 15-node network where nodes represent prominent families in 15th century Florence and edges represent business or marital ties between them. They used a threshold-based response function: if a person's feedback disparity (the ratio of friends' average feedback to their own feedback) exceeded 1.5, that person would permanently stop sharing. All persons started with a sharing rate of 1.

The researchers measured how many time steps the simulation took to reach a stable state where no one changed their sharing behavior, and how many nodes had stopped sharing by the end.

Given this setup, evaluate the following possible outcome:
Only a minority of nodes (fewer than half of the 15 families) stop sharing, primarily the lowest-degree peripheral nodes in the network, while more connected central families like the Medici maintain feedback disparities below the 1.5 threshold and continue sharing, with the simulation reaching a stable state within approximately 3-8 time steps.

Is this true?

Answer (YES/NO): NO